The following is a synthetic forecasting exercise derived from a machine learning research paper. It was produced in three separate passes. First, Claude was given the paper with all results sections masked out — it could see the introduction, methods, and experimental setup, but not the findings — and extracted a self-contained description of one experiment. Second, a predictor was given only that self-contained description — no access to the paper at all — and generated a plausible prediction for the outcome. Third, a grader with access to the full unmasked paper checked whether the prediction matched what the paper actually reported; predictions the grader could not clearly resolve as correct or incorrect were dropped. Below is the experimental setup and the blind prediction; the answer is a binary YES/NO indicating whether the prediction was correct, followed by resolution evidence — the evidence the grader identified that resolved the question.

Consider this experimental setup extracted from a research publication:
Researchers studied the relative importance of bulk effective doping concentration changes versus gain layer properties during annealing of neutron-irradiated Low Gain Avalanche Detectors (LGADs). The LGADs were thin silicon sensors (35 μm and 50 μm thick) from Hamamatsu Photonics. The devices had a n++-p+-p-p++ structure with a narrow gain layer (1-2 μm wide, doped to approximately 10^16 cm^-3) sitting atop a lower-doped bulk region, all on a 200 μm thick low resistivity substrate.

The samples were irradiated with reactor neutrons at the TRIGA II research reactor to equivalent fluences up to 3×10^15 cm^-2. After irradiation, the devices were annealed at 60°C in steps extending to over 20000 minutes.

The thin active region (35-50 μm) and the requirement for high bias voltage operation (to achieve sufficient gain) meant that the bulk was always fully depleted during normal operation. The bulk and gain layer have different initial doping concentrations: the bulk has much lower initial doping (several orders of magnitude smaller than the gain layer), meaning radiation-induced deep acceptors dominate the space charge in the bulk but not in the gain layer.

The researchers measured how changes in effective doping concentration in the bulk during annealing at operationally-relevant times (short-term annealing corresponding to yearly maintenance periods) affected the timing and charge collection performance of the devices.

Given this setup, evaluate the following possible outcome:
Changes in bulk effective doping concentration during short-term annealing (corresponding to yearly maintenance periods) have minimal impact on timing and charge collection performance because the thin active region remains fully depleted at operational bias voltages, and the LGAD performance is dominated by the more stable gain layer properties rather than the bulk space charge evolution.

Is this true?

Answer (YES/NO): YES